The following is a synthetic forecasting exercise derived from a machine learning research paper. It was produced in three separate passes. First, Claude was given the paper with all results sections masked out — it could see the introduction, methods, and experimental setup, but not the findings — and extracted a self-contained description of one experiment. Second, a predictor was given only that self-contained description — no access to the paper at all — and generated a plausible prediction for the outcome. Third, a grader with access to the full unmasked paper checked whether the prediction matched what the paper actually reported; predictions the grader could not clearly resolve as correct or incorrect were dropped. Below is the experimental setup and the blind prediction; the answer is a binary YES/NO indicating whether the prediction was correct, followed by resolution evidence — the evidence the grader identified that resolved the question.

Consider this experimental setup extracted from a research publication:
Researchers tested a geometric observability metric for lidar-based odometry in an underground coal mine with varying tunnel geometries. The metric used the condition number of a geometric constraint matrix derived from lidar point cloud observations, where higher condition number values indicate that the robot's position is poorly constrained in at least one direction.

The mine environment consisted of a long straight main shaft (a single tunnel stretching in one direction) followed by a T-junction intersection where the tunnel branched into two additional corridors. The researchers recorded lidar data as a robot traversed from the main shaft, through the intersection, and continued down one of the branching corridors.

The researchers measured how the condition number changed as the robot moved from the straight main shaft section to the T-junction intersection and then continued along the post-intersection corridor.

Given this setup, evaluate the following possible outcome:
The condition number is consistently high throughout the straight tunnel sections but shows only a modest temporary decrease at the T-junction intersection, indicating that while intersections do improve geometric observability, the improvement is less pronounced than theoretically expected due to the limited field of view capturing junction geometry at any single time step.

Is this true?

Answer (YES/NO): NO